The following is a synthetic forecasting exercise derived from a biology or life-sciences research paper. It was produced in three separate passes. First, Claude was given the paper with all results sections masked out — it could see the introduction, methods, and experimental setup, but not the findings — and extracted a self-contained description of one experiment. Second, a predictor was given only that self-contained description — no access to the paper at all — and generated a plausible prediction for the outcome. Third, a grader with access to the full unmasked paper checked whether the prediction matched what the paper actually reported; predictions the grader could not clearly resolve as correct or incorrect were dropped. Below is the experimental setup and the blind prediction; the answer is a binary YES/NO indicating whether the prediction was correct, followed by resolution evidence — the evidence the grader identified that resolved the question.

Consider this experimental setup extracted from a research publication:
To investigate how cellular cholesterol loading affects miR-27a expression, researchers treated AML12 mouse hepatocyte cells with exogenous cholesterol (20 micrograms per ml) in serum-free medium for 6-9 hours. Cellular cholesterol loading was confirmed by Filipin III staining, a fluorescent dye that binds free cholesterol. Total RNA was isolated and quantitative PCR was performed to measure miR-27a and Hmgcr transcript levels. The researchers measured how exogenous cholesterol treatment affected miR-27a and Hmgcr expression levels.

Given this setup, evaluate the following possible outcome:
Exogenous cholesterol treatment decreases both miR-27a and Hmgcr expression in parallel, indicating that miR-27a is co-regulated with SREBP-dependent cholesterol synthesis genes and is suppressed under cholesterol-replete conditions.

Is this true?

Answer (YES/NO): NO